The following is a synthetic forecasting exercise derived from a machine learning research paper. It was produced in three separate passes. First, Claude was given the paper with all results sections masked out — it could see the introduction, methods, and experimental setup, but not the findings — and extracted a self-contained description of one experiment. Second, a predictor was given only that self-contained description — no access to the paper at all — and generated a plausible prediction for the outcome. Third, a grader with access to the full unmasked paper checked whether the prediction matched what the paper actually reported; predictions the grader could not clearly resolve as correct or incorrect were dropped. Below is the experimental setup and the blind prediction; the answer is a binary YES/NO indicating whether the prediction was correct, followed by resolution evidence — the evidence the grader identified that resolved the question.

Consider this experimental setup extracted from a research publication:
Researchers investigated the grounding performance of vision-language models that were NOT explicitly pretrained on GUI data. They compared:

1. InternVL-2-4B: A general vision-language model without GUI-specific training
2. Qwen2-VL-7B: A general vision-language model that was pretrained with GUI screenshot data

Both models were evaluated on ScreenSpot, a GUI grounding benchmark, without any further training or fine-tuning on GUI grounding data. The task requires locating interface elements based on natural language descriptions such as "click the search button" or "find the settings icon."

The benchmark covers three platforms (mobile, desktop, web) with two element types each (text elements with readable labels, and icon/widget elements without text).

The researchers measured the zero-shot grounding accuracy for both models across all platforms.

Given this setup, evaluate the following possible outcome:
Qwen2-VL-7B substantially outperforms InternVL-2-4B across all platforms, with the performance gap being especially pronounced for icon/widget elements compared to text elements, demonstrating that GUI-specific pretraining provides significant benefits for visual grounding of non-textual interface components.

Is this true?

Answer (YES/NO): NO